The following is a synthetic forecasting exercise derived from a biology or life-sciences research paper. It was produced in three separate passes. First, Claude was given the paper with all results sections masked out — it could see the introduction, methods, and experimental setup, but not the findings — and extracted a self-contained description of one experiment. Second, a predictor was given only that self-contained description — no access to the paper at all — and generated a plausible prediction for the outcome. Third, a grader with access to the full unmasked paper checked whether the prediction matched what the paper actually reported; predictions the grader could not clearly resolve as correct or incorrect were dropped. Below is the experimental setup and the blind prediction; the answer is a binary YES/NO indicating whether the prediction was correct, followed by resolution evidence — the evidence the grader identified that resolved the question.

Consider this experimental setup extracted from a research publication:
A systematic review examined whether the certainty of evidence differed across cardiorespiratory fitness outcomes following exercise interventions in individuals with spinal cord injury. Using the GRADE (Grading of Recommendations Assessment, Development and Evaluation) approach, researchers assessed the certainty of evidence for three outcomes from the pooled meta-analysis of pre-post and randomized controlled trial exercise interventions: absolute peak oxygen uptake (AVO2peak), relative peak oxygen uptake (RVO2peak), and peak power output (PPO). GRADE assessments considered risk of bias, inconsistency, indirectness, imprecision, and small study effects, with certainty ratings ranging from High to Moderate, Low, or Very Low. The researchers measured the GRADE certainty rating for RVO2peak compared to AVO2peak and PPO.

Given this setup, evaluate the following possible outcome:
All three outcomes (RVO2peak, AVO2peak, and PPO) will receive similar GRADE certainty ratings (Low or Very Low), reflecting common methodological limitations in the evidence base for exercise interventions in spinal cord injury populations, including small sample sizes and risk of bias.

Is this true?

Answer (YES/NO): NO